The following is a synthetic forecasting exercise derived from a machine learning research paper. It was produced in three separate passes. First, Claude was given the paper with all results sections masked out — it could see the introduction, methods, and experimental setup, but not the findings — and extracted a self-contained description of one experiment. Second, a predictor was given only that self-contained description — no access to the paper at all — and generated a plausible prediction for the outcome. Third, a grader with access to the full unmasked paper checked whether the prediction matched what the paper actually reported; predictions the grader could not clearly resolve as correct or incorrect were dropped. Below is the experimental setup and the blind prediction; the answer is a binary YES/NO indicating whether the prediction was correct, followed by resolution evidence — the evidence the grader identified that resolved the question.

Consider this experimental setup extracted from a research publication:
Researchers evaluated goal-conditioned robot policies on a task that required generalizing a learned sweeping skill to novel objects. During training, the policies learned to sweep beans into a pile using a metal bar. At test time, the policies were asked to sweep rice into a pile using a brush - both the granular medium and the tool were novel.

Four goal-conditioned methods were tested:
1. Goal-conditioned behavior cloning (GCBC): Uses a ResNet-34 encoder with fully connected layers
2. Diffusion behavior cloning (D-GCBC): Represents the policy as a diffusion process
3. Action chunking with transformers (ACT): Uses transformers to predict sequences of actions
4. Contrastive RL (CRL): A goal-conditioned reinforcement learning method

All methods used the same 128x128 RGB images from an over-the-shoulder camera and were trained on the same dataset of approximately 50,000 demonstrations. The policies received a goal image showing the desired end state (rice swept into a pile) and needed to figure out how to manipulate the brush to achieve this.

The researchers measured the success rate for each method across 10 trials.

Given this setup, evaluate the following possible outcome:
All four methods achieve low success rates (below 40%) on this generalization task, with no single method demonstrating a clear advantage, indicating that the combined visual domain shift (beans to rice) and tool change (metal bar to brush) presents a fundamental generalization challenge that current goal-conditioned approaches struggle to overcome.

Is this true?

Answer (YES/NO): NO